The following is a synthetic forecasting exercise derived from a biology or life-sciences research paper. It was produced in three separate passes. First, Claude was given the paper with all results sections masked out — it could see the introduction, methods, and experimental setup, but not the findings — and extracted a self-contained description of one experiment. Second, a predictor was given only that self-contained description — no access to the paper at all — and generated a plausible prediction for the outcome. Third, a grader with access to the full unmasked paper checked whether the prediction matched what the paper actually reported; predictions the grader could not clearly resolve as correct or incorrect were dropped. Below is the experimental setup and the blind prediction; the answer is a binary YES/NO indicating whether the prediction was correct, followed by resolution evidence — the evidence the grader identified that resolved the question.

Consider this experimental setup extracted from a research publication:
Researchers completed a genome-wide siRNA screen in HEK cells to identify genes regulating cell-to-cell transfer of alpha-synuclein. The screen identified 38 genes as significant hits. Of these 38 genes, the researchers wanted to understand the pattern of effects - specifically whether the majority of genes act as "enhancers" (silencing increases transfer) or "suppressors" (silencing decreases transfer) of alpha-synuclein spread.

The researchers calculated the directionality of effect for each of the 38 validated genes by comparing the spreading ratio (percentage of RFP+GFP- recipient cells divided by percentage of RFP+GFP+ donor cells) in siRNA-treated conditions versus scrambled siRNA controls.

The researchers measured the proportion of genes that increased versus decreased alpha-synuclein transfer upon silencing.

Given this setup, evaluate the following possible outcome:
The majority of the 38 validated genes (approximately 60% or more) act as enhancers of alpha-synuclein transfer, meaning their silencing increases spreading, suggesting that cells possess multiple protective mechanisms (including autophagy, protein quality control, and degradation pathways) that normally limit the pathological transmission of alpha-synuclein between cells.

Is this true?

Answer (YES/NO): NO